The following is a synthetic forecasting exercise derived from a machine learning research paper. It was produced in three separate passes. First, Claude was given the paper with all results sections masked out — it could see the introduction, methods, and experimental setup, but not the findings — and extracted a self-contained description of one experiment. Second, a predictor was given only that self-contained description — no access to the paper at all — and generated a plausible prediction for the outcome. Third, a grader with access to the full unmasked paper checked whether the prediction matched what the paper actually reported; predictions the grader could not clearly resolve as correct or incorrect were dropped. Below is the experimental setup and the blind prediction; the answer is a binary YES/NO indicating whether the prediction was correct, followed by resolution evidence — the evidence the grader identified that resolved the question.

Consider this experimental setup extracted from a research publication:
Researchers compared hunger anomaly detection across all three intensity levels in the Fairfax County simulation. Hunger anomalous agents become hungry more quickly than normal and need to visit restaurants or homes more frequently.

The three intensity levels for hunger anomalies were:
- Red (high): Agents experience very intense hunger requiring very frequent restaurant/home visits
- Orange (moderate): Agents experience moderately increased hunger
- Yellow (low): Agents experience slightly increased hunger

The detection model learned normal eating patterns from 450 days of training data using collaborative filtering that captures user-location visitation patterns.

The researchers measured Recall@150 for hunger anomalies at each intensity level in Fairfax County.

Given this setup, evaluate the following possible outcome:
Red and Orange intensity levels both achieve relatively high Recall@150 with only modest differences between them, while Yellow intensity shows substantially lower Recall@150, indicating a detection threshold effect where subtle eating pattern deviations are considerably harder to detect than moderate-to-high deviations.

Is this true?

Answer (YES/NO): NO